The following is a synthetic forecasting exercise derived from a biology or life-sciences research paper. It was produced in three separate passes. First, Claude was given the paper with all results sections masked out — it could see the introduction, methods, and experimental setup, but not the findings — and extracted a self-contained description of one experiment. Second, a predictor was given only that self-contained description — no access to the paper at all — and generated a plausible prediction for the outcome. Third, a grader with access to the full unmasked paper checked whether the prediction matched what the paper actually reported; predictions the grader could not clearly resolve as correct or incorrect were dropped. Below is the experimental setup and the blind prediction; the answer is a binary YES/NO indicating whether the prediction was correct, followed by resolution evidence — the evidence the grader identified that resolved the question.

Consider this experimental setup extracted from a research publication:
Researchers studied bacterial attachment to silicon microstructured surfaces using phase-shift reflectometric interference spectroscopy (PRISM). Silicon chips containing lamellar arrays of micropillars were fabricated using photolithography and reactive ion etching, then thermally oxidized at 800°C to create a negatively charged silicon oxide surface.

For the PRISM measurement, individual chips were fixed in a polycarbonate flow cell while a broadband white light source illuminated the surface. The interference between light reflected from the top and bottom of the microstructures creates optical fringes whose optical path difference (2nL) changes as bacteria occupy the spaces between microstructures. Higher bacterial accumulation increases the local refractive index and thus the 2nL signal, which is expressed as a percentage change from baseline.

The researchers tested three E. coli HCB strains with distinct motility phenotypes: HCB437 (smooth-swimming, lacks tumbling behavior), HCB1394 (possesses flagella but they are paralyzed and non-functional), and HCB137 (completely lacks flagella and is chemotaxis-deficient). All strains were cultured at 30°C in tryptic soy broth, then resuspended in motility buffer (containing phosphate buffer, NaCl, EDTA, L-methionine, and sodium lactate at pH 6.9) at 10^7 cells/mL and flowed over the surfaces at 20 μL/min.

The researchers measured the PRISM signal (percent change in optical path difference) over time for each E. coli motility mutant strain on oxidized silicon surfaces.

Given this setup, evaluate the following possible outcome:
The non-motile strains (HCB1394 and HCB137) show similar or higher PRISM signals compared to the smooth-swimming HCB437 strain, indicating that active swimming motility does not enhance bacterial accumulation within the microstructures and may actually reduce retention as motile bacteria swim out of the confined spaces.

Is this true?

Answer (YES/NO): NO